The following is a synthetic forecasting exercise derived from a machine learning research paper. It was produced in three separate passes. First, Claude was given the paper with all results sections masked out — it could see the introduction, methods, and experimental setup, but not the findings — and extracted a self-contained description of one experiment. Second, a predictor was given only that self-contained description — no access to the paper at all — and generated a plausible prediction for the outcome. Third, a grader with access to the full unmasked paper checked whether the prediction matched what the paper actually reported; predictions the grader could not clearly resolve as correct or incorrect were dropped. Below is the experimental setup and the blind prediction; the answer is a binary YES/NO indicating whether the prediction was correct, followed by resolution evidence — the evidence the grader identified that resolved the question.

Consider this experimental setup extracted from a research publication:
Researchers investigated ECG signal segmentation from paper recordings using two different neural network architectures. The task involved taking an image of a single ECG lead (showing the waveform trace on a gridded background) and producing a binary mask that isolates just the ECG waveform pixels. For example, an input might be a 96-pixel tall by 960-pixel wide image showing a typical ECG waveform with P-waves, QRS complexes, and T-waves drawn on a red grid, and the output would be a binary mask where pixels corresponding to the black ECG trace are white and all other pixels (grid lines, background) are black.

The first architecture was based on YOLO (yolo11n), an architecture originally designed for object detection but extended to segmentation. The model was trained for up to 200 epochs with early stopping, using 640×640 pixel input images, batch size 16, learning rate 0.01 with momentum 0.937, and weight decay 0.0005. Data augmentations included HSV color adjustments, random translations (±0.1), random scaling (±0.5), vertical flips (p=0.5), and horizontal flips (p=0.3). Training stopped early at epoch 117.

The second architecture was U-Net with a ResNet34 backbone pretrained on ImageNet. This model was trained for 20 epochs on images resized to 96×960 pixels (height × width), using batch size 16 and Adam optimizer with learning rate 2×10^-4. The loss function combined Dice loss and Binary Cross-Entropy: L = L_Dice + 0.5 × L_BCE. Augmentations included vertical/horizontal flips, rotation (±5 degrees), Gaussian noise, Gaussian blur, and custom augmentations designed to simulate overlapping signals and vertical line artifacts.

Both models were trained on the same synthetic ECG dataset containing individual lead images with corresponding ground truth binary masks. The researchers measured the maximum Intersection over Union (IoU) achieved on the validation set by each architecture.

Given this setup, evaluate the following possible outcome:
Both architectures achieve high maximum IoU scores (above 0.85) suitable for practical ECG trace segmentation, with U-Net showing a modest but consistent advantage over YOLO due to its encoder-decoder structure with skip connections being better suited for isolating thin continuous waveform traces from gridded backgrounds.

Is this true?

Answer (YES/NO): NO